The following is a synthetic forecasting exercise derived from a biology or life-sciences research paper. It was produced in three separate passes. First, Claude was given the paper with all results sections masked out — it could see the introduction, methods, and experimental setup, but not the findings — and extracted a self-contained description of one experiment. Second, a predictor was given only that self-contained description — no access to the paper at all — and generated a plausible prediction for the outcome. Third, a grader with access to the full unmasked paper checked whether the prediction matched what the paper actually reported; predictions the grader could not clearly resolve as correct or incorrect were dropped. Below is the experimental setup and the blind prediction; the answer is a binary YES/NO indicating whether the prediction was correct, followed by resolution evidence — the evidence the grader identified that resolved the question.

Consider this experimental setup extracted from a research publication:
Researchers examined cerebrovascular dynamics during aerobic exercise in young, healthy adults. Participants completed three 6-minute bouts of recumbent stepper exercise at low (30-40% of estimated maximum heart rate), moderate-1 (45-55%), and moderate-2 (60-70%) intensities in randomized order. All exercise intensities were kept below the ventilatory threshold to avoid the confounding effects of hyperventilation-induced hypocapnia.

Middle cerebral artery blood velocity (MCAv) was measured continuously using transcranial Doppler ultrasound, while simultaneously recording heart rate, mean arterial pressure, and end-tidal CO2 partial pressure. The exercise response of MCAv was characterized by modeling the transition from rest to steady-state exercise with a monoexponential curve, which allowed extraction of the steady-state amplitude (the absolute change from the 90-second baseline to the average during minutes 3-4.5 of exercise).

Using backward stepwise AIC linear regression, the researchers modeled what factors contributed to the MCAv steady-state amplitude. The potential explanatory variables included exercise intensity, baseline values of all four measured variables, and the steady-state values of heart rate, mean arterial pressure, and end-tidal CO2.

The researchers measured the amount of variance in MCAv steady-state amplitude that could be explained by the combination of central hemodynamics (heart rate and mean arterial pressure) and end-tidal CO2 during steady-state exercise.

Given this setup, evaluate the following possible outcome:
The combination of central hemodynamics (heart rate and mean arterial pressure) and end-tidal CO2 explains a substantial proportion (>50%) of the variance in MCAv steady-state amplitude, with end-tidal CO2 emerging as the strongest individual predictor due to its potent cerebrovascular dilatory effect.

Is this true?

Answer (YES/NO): NO